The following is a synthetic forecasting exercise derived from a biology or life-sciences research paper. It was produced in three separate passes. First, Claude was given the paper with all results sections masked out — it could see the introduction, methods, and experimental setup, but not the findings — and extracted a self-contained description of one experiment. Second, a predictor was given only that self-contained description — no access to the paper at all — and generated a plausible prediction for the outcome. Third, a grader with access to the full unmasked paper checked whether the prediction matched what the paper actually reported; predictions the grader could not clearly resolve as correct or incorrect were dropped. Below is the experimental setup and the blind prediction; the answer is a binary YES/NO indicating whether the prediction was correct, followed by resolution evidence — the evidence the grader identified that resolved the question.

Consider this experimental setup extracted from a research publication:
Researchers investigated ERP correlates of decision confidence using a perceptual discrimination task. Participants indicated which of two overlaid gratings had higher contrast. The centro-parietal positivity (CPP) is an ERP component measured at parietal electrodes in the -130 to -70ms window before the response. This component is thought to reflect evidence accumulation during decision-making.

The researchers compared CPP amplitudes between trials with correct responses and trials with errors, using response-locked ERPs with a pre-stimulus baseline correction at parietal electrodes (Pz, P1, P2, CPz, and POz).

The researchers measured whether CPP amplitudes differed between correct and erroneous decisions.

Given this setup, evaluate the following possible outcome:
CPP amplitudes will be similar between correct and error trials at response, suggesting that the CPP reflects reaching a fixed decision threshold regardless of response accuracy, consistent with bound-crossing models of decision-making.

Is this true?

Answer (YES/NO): NO